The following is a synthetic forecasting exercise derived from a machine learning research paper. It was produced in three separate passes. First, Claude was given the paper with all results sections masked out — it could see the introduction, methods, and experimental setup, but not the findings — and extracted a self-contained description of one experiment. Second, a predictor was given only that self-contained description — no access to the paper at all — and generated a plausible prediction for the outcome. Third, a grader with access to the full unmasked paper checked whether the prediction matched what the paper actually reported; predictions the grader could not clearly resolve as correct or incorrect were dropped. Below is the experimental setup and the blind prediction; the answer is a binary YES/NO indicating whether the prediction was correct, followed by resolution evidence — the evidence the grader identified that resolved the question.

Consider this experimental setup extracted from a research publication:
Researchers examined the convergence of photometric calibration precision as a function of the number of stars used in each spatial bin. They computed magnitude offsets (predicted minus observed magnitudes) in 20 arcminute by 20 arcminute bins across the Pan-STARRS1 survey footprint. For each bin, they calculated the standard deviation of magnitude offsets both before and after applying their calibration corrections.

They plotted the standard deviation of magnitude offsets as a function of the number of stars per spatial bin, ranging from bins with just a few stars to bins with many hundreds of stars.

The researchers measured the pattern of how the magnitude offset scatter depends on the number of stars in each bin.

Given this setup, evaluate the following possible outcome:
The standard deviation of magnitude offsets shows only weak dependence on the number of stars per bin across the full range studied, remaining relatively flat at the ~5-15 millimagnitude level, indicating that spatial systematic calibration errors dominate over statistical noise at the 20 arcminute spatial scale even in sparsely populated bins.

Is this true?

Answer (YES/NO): NO